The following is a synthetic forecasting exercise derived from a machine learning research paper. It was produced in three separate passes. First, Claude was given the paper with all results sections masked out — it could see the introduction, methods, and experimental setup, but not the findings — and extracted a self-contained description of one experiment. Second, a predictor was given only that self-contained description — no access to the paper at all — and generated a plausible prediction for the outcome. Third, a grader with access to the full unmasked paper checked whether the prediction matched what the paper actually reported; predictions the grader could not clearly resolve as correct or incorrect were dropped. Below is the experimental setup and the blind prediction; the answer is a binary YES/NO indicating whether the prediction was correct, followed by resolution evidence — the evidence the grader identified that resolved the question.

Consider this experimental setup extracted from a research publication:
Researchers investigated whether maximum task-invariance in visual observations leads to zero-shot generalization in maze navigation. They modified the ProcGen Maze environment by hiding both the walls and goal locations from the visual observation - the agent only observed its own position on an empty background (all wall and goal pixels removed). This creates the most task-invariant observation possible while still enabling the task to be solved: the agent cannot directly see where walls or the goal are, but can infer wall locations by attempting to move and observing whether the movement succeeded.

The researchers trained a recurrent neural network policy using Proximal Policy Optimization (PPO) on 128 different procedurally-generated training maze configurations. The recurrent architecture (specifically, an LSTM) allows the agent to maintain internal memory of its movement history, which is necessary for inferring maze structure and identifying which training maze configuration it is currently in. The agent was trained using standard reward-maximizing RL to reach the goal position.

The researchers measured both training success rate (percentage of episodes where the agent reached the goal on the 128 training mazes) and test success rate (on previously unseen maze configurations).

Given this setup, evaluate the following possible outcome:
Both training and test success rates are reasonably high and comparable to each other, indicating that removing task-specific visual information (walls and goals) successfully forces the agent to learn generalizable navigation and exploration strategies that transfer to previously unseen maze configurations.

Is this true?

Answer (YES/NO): NO